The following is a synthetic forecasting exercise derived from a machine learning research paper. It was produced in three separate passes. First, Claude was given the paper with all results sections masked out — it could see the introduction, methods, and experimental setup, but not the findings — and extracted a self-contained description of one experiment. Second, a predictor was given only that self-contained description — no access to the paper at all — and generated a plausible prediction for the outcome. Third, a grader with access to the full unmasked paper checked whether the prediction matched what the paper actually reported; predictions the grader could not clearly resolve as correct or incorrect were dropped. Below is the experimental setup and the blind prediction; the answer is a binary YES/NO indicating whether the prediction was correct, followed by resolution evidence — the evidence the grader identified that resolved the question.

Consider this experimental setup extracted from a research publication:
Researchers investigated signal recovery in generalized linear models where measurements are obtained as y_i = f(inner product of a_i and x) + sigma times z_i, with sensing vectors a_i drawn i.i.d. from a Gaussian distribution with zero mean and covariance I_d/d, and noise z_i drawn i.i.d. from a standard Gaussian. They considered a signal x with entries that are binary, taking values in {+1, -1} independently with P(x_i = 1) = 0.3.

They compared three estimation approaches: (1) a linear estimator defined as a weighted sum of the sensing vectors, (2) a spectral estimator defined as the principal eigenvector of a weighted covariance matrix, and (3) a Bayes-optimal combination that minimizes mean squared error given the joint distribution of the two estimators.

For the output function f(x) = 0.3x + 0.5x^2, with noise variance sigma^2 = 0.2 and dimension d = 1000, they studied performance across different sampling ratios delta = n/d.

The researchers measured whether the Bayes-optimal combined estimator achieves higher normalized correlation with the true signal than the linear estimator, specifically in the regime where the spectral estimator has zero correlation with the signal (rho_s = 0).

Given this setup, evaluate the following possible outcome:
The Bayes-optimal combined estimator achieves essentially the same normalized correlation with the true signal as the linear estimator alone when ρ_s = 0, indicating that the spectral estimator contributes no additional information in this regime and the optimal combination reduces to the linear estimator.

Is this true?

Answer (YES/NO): NO